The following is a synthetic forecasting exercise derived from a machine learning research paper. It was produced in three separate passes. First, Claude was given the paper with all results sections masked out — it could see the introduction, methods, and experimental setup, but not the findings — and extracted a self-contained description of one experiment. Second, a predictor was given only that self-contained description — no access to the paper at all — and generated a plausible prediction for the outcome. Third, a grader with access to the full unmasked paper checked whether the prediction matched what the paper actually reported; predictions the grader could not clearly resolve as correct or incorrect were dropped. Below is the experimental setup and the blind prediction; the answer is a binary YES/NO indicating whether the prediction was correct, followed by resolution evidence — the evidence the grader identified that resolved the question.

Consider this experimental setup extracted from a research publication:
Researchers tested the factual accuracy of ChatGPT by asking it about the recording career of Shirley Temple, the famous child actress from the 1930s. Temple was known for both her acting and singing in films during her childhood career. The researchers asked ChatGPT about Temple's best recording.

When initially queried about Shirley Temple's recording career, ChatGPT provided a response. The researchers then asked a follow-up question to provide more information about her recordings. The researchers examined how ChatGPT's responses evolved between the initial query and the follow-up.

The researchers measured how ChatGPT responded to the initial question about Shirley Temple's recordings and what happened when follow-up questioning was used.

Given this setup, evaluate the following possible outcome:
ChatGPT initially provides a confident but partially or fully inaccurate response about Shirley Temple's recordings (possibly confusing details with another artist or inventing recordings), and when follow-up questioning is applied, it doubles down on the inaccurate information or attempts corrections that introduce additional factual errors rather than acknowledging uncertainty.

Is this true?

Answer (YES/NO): NO